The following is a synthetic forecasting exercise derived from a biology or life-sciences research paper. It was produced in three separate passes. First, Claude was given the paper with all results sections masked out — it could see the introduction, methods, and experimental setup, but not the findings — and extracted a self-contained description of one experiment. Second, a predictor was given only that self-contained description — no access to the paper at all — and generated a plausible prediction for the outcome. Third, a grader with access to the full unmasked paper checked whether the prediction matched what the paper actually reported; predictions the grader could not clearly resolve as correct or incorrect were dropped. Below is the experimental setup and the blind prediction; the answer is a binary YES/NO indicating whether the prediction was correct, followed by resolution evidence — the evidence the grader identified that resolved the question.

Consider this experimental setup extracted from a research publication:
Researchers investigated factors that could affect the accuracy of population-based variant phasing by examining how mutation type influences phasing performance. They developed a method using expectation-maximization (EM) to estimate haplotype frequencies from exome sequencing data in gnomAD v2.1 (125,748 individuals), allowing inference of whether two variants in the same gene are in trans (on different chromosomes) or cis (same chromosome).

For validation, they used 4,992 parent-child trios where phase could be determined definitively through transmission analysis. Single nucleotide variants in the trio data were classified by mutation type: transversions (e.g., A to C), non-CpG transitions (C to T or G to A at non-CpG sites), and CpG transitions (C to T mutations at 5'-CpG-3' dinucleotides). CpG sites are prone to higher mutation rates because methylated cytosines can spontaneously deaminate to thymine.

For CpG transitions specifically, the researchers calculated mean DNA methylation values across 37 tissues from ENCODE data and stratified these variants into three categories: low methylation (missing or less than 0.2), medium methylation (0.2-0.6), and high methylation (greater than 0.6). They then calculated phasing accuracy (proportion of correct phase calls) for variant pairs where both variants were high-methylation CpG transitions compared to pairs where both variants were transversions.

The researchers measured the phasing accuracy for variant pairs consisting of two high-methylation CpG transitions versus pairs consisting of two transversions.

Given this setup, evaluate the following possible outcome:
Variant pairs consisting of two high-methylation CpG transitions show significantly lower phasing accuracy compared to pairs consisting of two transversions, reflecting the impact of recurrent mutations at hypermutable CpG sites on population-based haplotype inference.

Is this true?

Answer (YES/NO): YES